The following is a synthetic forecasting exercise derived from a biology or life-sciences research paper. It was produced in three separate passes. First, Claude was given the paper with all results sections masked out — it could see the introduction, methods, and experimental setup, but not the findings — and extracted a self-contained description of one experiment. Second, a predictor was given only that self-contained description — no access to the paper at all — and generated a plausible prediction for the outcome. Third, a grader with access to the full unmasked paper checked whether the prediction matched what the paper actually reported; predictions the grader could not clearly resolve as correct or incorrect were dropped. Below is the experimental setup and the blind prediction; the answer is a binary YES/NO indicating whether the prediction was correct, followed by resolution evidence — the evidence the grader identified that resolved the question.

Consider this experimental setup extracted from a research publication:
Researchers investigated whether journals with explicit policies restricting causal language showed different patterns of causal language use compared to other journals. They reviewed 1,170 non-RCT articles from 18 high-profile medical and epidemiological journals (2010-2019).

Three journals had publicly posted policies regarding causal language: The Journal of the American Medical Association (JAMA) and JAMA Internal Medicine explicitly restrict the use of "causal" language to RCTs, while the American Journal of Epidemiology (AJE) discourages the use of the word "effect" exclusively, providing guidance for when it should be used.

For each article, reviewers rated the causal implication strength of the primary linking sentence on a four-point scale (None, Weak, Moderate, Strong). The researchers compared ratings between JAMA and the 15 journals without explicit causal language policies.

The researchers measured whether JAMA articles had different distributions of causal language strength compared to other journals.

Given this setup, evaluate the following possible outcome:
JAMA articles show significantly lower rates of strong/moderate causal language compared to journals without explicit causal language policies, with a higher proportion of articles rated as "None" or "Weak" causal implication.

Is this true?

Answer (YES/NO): YES